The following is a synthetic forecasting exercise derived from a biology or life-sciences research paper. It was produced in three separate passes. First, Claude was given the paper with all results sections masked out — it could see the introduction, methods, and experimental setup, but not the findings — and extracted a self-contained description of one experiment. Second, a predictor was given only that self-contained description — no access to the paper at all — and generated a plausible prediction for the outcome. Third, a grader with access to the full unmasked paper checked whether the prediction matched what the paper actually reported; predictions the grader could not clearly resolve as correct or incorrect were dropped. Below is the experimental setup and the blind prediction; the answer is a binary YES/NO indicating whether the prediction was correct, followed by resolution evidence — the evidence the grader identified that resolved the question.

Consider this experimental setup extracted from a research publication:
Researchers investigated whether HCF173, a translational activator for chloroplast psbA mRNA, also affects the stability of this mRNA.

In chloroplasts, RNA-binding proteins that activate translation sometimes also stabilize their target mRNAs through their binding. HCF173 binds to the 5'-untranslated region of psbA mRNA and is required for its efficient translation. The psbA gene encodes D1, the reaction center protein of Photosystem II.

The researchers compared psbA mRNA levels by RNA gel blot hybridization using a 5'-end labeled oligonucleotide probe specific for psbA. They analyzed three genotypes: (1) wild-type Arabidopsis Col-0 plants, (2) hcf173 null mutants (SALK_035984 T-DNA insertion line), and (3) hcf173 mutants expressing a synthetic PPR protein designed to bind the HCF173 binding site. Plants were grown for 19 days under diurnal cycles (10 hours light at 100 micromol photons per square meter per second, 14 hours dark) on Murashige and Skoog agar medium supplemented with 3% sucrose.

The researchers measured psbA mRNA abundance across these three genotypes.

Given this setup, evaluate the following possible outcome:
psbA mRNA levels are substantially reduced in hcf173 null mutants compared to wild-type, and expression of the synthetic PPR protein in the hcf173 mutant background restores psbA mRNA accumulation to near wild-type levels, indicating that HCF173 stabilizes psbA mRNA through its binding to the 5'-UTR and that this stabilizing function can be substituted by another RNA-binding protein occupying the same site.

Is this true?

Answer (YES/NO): NO